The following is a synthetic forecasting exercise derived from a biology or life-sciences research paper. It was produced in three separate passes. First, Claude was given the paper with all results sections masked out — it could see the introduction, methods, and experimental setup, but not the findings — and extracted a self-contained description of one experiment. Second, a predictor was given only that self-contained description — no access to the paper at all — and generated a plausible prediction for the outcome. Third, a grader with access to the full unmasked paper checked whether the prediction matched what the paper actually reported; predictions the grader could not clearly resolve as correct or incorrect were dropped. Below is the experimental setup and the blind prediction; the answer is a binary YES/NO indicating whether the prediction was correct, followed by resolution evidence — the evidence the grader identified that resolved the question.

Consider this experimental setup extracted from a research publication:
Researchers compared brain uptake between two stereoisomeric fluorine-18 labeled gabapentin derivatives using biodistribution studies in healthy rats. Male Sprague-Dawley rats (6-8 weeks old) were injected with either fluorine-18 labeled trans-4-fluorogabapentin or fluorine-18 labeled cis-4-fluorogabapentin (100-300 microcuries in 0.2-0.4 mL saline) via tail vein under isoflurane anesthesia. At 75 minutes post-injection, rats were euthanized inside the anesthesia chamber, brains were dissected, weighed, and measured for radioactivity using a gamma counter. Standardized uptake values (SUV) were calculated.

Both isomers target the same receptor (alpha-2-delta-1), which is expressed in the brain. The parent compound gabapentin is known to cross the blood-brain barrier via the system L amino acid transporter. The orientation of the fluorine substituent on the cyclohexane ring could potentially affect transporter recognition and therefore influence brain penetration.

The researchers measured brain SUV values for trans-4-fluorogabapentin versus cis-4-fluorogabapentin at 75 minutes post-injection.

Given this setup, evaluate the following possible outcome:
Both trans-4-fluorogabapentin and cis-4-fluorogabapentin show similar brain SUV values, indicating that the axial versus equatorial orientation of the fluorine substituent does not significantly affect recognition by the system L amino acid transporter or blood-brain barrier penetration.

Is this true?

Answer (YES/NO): NO